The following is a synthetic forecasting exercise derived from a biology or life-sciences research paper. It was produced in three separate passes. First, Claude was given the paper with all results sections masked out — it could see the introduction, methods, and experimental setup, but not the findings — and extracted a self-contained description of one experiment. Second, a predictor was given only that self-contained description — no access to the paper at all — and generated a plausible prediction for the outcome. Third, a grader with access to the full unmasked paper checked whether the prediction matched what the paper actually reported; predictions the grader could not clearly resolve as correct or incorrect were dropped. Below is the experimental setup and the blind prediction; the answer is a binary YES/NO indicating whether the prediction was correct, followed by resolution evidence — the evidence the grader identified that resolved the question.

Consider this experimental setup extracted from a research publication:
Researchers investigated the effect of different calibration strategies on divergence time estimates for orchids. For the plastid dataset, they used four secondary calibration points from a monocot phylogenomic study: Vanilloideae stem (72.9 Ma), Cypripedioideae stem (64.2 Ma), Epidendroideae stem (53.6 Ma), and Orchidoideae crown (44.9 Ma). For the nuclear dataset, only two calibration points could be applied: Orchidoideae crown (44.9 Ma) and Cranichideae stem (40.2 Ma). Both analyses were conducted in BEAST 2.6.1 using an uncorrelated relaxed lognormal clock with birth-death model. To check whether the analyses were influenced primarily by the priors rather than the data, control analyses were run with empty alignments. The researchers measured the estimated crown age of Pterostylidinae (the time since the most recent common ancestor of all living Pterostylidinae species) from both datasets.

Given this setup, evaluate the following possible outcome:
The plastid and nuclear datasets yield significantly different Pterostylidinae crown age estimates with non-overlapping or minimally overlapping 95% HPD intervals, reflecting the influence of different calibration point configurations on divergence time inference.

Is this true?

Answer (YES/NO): YES